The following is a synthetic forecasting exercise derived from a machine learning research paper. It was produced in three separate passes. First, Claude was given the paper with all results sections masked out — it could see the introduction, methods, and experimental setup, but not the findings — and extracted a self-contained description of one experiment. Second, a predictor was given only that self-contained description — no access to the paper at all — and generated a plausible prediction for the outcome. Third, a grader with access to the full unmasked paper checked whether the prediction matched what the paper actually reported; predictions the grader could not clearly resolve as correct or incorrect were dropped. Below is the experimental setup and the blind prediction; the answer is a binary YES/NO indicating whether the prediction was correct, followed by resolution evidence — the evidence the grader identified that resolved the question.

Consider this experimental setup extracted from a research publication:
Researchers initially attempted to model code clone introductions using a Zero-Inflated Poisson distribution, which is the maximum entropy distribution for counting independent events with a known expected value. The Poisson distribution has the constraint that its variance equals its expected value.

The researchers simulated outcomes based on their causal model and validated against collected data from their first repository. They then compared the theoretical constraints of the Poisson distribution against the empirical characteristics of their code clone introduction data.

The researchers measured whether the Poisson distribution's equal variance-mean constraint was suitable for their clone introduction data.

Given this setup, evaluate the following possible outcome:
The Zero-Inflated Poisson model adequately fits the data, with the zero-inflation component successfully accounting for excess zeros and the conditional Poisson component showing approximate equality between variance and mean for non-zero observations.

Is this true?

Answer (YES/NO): NO